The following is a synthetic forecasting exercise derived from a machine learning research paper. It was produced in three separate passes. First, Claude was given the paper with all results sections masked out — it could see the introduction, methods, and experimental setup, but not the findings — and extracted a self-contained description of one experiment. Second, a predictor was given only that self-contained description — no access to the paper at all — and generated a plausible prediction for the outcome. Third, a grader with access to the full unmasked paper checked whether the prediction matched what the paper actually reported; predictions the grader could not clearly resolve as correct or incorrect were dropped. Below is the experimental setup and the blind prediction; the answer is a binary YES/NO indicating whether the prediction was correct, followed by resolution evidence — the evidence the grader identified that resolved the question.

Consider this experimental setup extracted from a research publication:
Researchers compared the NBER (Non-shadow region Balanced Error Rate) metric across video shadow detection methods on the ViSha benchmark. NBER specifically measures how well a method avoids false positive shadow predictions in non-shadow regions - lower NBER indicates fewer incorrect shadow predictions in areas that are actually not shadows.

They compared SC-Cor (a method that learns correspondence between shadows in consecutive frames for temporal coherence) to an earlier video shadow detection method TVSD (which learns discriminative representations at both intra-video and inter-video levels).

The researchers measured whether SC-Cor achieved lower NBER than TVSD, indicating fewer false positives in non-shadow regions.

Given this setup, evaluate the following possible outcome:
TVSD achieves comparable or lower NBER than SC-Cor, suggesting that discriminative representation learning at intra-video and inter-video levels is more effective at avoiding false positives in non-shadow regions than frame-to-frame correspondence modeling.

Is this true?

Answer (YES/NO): YES